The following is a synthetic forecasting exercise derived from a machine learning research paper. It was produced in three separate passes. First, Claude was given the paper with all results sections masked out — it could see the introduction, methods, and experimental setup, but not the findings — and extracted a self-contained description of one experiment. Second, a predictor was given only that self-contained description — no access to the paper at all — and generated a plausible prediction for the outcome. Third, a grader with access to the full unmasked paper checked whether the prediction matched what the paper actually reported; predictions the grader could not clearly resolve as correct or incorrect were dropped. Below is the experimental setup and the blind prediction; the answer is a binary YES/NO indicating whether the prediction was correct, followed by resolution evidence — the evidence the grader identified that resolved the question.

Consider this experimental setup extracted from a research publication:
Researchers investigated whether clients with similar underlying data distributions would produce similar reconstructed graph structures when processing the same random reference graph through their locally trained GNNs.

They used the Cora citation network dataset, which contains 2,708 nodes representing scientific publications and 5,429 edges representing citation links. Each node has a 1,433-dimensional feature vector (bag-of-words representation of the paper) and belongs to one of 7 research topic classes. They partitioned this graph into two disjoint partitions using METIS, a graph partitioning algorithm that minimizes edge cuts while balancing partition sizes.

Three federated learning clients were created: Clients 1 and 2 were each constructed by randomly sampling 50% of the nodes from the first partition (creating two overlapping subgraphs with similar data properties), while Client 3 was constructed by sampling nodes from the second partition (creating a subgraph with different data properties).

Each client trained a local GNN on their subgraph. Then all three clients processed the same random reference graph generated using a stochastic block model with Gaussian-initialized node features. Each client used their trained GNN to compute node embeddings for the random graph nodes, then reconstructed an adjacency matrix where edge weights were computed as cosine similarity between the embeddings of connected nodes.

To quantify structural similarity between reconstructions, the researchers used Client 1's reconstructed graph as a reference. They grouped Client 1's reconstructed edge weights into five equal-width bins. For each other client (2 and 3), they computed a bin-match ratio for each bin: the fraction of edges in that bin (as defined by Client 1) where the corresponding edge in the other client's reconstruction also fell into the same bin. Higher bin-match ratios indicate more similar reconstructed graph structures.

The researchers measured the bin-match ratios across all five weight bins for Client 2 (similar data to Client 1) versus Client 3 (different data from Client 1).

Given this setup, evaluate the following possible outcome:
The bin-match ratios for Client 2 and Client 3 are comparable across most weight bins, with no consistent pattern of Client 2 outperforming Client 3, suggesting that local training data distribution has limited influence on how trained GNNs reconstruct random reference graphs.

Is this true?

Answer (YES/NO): NO